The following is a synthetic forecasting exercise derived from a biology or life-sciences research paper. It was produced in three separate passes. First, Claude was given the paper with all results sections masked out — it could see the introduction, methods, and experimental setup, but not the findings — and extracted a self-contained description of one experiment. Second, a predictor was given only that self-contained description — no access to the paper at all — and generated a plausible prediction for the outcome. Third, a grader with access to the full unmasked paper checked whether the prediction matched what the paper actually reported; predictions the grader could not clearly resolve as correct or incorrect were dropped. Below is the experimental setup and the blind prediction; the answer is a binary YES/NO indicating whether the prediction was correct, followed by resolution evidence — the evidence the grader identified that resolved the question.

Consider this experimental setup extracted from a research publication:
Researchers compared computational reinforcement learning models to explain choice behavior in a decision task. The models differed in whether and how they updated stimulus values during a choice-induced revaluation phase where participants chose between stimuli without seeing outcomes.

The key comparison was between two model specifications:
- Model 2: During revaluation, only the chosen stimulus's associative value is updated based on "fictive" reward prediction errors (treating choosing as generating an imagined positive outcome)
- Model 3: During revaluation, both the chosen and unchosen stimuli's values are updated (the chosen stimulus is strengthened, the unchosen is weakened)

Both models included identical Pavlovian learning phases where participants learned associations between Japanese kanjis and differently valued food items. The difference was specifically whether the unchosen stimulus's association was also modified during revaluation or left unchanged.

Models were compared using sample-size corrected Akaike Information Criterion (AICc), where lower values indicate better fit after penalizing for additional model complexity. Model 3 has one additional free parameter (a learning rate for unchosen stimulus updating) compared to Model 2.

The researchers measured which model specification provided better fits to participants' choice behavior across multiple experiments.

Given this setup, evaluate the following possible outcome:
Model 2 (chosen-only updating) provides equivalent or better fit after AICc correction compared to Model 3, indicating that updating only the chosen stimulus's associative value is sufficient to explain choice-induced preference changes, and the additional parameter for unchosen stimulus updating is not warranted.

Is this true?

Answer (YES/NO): NO